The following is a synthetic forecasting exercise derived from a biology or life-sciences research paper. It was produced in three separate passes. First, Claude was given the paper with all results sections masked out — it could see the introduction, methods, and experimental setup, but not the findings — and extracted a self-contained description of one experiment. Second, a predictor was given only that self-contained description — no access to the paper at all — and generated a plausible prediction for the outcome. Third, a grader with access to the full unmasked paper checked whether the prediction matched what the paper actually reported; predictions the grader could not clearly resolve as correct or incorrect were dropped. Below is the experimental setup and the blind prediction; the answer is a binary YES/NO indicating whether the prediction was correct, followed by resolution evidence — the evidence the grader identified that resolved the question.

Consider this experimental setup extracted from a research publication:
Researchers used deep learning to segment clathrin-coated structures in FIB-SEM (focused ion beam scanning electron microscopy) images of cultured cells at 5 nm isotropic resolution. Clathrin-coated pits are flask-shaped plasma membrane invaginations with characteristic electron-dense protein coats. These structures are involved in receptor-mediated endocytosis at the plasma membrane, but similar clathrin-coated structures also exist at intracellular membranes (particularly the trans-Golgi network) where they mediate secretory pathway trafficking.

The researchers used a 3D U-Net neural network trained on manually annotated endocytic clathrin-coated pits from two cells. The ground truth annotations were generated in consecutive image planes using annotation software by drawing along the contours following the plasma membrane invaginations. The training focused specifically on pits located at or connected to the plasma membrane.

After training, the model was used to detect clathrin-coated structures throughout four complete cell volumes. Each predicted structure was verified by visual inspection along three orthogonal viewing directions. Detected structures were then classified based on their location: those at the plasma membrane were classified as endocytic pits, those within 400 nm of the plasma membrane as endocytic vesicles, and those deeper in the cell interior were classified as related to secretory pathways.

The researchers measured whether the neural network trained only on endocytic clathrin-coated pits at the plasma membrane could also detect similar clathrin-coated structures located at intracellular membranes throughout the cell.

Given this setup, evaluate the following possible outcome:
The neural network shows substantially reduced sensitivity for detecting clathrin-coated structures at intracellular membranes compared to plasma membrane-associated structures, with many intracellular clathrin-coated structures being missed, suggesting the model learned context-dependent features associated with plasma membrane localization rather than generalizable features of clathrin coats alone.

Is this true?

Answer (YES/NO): NO